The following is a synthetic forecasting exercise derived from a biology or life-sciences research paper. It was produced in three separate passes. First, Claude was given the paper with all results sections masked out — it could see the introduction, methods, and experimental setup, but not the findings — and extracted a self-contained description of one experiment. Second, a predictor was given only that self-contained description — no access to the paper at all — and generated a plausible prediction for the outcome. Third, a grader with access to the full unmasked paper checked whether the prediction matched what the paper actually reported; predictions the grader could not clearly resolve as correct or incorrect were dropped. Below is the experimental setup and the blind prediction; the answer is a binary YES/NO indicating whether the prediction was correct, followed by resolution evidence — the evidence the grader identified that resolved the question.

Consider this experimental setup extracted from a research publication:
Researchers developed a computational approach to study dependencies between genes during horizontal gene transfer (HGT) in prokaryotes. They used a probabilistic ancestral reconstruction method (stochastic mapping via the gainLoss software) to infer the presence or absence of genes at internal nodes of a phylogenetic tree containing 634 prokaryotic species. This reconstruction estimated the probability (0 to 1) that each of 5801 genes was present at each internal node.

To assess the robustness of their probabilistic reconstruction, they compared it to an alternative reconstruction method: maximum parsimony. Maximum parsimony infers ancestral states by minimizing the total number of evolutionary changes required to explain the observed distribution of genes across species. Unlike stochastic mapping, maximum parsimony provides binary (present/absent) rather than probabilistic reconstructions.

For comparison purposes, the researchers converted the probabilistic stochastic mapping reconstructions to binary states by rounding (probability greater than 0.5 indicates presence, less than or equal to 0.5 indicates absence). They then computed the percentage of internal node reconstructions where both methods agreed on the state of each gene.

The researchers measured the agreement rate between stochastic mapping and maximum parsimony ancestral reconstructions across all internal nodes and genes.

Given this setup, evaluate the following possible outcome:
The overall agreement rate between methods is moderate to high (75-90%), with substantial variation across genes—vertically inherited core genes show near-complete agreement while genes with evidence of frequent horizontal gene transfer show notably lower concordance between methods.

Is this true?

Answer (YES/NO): NO